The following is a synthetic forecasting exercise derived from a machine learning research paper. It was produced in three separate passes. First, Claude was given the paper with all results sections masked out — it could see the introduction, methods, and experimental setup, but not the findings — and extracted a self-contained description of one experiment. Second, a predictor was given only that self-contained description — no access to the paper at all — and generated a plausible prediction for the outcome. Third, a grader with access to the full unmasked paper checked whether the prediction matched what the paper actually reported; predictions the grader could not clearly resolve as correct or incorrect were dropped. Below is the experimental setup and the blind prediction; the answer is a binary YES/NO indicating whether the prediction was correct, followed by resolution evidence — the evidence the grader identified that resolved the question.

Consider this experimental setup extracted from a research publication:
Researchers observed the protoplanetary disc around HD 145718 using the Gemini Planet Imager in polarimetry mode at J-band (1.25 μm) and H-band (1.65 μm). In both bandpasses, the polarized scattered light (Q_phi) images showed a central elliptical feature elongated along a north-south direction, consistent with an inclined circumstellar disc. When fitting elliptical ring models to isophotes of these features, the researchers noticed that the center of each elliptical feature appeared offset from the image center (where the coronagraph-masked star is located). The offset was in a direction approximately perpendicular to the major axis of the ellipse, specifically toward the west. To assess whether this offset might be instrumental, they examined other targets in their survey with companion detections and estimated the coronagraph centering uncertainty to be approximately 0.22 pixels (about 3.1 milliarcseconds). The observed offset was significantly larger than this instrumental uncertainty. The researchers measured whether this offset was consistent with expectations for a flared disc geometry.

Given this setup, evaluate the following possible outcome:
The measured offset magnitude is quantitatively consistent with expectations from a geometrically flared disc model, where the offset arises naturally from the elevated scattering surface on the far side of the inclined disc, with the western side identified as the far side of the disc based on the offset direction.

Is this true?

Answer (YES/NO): NO